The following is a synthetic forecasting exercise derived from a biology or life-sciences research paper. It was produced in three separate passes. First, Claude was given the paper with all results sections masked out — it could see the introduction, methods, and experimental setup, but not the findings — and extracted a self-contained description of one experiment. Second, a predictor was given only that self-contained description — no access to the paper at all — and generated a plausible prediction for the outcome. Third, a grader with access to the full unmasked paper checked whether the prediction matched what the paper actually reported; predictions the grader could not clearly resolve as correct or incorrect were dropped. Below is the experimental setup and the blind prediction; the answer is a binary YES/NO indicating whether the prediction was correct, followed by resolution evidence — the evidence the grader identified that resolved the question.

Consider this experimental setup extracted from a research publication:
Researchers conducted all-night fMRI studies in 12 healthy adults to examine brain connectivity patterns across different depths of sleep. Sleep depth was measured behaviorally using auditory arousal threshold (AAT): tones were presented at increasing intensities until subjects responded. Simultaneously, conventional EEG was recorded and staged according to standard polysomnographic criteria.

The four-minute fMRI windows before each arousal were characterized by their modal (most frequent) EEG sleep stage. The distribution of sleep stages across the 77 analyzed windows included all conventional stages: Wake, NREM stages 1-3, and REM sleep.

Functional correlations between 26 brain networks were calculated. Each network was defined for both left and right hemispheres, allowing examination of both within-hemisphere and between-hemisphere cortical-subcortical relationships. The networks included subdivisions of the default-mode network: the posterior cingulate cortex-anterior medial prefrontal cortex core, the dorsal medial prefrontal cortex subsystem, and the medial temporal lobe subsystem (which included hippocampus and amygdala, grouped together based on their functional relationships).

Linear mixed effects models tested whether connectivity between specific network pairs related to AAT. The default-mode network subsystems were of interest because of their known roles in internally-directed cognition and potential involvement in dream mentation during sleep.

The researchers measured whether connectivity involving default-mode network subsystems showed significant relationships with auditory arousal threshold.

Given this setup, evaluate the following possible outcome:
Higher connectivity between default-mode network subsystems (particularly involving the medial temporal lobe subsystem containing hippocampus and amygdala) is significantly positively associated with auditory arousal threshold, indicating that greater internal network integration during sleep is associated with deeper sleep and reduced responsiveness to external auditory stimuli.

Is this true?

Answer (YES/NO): NO